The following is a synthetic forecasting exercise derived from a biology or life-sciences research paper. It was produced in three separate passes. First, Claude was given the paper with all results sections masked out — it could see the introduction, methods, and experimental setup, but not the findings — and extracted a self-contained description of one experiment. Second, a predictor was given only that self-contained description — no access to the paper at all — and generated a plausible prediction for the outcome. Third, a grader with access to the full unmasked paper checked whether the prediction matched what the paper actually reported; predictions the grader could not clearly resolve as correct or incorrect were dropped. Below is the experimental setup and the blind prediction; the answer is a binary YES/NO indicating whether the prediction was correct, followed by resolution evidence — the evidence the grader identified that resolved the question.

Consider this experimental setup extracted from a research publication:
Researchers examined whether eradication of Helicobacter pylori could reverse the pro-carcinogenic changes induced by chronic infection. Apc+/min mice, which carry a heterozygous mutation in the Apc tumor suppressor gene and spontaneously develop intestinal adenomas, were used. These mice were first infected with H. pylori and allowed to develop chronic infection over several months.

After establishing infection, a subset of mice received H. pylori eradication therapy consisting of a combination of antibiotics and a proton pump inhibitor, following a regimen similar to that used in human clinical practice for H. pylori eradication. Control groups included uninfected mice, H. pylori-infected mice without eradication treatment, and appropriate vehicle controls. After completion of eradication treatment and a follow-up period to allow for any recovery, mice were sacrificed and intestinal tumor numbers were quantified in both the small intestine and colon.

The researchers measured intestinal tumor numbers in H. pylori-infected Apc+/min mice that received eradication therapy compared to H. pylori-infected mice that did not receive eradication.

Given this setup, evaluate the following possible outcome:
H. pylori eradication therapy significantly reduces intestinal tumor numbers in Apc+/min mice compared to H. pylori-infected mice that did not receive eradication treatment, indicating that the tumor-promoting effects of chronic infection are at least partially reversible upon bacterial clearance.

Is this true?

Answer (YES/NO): YES